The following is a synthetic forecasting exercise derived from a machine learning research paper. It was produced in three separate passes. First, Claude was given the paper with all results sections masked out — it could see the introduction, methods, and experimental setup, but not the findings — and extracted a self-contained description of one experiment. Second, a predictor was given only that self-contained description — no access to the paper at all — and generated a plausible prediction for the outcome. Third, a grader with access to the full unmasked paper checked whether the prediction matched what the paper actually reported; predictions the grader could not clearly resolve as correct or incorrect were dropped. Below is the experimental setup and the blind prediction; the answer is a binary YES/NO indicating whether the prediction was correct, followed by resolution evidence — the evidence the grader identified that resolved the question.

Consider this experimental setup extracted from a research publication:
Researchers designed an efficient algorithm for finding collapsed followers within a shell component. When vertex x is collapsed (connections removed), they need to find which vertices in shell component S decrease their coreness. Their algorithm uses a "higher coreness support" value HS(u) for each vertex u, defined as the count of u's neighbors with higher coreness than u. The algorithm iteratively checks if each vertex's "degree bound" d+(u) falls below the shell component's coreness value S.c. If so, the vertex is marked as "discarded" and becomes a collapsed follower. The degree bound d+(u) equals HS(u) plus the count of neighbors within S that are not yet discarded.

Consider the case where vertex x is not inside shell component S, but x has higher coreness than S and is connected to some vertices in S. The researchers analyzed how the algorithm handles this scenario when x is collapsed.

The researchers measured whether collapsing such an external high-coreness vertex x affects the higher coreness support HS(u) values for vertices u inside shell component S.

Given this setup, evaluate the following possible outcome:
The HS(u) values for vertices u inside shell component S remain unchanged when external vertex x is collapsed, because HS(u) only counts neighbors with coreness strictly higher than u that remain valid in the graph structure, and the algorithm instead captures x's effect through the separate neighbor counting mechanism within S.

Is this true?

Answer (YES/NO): NO